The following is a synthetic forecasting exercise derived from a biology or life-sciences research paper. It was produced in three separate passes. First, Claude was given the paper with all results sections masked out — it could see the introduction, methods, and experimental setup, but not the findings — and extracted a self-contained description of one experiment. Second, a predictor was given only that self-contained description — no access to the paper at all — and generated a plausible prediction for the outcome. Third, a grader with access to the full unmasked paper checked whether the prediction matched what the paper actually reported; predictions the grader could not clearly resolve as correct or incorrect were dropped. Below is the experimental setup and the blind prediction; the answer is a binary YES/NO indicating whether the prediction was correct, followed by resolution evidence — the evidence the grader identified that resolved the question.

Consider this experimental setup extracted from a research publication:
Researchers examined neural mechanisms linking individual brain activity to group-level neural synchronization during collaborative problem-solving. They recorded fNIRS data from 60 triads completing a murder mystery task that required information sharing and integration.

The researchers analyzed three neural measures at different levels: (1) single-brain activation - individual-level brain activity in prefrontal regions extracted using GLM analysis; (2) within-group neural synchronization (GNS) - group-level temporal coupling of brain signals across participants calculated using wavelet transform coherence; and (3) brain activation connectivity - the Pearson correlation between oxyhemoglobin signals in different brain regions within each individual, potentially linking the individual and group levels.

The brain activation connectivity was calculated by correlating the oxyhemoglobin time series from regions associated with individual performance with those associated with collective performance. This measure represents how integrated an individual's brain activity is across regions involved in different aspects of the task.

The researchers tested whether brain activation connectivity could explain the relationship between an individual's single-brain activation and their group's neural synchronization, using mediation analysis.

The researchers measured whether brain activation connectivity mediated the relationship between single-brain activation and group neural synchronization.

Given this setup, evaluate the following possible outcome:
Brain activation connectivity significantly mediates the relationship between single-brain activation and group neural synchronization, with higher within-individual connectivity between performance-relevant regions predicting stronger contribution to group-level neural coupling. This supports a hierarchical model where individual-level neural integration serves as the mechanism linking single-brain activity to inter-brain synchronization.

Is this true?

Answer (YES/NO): NO